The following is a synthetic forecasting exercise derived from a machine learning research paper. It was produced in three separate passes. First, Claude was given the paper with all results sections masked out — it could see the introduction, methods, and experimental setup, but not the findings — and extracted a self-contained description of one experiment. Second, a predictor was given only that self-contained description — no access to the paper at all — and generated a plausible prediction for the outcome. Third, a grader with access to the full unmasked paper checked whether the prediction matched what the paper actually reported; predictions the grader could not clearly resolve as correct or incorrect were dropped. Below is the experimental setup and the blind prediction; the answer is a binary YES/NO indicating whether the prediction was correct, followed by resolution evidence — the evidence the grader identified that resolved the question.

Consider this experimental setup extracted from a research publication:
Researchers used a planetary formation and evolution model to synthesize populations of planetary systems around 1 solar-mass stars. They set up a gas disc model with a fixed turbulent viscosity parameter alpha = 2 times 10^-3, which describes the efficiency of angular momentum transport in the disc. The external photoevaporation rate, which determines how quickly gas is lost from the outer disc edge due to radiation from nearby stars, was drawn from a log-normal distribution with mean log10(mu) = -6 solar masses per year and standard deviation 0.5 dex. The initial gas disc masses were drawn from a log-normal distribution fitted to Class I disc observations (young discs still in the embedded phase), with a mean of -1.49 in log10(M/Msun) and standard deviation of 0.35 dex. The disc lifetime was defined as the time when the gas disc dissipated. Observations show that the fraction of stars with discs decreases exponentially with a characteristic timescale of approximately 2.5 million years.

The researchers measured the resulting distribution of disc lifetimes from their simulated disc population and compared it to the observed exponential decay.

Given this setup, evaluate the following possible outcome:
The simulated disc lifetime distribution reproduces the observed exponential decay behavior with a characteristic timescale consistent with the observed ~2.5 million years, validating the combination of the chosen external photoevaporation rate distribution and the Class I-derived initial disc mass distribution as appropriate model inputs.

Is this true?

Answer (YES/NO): NO